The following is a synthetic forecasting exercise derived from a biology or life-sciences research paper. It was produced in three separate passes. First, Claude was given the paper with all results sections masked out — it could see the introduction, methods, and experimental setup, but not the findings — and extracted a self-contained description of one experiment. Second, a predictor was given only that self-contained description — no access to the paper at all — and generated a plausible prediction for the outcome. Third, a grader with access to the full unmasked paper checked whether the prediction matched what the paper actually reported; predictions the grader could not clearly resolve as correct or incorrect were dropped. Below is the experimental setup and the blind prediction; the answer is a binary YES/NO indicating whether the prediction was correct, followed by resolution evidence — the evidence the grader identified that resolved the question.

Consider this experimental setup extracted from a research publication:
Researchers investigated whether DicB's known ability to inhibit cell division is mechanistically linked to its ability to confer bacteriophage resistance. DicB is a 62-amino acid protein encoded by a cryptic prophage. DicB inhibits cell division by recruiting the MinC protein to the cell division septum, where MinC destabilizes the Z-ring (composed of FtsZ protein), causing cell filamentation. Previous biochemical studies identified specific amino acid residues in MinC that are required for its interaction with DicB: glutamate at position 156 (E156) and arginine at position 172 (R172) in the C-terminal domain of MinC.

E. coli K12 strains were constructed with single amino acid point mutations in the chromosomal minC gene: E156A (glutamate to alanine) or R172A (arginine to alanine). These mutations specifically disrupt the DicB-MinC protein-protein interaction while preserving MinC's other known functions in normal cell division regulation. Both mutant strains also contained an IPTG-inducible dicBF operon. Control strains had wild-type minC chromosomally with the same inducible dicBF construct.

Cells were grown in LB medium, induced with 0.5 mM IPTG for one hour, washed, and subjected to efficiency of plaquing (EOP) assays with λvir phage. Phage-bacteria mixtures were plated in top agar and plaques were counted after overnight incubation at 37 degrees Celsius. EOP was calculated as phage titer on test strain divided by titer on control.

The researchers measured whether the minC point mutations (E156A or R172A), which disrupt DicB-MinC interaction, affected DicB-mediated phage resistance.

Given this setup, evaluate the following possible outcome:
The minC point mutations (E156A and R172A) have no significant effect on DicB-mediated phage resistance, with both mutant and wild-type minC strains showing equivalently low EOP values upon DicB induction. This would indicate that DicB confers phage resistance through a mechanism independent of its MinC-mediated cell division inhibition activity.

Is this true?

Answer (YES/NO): NO